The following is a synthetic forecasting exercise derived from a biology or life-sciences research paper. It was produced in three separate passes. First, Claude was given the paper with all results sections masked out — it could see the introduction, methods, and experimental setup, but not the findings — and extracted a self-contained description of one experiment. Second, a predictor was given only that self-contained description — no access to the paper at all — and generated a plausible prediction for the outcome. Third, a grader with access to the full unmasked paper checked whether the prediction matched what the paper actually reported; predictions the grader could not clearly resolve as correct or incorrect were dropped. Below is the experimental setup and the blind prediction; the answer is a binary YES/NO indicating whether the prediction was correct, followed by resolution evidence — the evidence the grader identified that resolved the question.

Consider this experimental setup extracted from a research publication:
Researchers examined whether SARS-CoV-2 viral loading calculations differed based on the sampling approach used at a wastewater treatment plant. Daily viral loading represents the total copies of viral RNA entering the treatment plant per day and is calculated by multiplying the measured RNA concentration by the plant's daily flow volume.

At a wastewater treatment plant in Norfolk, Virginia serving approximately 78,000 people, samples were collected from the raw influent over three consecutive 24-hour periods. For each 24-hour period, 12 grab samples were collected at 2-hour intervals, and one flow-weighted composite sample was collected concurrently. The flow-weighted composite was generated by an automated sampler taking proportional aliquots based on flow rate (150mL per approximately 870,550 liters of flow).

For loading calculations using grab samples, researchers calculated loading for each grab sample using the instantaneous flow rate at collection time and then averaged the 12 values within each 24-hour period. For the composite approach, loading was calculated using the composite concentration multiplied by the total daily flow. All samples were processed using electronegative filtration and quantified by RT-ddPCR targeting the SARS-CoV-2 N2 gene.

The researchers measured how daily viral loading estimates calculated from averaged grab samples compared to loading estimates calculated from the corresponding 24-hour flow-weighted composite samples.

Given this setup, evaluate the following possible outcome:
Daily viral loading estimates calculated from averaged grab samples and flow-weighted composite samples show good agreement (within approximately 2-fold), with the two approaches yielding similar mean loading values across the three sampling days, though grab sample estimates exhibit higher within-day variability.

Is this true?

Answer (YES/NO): YES